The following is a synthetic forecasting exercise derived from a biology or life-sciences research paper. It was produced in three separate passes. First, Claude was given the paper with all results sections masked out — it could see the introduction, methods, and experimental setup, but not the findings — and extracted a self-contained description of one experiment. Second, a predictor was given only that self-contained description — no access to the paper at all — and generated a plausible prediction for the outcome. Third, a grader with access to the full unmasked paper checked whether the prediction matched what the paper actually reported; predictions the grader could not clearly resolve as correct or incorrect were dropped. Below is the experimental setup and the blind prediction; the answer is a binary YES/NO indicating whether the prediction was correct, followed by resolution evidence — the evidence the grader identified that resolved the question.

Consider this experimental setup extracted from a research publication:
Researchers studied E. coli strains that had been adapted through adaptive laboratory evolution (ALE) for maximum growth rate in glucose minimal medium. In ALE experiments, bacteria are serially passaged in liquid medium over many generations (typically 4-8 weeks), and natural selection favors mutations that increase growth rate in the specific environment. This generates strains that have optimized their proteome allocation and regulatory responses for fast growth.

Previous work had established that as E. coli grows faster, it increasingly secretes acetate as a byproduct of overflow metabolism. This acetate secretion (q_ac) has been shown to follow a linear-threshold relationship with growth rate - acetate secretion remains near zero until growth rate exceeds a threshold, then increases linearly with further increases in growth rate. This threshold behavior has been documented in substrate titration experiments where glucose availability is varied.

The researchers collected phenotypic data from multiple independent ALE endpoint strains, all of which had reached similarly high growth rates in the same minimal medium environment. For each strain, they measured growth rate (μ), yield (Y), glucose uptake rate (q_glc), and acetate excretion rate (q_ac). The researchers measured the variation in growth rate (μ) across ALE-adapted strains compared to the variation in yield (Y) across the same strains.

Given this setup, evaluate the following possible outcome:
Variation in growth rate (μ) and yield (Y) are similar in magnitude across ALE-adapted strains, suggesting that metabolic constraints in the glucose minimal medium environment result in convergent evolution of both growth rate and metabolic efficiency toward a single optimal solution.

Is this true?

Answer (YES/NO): NO